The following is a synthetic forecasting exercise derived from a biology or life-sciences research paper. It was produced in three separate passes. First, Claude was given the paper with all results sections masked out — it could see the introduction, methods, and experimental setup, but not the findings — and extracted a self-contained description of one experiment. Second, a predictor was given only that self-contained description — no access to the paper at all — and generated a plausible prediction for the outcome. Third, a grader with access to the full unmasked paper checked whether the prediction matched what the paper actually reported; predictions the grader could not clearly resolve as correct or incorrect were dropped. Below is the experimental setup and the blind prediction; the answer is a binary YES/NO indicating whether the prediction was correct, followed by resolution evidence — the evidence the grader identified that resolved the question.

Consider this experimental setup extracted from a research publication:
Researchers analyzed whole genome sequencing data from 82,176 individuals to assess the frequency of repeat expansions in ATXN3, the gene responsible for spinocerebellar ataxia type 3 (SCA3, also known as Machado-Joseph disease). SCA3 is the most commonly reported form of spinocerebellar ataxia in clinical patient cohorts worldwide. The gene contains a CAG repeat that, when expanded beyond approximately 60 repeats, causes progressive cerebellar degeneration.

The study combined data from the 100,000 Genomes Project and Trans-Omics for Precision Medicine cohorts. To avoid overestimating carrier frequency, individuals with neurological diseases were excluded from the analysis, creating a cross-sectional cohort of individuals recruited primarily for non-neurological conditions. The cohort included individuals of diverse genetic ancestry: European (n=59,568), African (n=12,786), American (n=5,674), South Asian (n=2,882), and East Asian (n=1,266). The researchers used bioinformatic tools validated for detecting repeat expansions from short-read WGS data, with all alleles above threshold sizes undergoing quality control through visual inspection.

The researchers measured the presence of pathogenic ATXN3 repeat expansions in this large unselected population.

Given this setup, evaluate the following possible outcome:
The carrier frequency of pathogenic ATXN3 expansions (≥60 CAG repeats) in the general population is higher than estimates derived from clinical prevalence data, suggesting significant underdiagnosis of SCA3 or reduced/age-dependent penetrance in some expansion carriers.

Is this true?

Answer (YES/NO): NO